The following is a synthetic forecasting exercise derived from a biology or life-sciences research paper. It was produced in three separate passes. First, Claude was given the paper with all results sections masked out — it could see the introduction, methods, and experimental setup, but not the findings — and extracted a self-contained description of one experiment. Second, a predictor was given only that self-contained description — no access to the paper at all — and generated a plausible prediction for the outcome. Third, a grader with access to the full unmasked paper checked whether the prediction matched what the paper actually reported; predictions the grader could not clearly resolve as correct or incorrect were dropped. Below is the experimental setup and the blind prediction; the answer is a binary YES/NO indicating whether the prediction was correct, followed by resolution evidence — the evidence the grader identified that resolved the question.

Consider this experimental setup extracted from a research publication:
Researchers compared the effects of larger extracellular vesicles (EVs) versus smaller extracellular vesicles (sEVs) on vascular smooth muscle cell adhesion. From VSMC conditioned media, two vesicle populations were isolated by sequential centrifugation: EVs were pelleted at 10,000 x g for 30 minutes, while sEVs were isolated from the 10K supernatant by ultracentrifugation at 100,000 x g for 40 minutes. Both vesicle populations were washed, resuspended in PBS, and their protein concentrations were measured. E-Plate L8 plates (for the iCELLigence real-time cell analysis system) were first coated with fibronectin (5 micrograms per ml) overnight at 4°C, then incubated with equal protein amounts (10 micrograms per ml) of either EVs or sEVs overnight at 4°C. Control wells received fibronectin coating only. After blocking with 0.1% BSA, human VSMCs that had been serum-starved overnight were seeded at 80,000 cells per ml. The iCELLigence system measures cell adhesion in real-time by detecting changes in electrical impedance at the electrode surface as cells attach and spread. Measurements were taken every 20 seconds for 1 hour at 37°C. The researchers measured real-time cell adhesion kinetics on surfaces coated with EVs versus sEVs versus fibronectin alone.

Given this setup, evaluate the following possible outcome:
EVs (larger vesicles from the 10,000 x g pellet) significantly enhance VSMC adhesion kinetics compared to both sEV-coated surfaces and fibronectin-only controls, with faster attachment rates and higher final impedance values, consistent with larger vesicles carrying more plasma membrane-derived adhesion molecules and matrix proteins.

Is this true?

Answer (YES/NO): NO